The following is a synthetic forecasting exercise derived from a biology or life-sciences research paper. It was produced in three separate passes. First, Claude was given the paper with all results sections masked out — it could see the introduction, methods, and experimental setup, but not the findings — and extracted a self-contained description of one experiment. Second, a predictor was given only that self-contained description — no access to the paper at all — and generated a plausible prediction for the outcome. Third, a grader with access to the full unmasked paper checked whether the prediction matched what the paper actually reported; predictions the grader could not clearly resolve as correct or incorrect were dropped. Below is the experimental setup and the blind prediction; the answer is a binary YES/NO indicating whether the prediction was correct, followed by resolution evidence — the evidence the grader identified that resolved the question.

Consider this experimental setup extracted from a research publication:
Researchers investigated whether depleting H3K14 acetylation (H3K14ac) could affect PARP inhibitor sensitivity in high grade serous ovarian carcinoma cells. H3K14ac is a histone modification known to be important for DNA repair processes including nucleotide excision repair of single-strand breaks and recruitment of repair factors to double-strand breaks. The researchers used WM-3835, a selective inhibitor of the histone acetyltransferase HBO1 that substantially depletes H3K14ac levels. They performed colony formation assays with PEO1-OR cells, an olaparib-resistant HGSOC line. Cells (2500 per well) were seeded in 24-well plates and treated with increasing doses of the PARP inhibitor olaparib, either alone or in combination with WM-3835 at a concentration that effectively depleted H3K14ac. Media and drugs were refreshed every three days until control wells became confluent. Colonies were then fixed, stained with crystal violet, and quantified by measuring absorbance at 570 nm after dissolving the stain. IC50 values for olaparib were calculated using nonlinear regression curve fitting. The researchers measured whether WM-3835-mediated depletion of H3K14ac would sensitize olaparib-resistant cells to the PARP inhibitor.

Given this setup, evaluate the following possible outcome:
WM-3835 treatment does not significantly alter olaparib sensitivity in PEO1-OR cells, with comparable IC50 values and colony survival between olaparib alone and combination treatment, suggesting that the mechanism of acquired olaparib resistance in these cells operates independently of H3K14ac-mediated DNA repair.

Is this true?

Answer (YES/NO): YES